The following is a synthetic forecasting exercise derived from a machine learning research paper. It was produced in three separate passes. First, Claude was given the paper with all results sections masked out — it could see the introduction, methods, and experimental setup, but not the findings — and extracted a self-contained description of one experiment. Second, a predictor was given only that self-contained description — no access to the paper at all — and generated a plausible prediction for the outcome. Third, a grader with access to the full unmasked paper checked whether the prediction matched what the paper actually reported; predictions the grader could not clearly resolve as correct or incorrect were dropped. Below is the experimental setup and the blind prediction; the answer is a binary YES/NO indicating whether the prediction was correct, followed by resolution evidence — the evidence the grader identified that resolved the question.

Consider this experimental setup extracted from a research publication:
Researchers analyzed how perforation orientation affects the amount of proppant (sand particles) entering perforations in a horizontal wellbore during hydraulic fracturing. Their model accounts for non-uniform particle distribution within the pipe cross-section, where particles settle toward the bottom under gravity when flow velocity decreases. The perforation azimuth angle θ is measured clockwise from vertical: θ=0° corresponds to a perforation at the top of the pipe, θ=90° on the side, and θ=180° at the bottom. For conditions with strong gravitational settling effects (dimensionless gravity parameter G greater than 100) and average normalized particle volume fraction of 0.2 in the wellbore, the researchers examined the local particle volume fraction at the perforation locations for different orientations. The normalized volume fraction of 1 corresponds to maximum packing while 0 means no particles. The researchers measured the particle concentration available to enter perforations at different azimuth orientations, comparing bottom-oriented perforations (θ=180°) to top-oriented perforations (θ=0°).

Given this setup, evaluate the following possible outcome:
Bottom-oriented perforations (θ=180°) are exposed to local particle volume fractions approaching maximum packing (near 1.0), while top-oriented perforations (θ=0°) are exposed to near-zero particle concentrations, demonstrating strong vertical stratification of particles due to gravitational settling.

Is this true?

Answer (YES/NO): YES